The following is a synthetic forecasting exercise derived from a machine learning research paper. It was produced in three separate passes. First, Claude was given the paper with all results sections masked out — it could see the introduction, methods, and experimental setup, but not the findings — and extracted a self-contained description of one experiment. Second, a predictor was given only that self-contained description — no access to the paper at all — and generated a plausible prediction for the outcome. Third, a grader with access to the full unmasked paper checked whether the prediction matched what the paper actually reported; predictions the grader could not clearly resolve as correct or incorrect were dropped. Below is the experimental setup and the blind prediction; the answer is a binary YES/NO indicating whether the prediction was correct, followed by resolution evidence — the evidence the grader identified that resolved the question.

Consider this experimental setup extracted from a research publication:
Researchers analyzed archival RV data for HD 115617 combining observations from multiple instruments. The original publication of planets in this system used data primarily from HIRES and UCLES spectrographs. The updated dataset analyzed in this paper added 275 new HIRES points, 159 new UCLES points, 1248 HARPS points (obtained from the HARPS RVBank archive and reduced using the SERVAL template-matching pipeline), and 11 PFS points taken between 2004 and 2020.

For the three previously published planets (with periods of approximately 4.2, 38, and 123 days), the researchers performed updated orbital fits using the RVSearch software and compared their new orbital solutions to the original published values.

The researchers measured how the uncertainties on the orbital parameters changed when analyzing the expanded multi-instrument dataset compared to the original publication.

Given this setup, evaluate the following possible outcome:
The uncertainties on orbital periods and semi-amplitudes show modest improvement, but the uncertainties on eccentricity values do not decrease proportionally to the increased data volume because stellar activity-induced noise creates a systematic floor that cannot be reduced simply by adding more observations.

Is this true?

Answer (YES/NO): NO